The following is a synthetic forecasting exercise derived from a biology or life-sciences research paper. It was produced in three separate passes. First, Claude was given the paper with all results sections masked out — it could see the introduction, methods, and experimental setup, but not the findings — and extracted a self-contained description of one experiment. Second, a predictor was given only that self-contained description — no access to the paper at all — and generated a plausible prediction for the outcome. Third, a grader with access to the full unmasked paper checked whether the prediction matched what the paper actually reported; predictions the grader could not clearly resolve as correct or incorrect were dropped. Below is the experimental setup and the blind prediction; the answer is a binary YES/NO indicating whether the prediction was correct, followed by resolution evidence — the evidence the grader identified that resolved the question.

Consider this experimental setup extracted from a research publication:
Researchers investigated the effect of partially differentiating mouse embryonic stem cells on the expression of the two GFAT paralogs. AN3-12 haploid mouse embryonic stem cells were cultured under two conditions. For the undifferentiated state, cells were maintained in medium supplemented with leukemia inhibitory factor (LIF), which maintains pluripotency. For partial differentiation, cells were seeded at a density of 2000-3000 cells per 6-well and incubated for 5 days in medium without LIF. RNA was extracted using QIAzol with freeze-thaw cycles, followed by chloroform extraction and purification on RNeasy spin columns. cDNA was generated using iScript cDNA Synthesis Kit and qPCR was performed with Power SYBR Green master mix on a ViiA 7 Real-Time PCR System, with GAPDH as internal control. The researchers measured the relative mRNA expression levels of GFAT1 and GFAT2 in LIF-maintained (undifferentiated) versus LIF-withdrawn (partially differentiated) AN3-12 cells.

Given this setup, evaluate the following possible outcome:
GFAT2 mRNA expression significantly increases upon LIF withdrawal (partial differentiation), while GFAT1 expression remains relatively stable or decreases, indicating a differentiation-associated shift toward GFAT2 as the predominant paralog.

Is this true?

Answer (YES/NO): NO